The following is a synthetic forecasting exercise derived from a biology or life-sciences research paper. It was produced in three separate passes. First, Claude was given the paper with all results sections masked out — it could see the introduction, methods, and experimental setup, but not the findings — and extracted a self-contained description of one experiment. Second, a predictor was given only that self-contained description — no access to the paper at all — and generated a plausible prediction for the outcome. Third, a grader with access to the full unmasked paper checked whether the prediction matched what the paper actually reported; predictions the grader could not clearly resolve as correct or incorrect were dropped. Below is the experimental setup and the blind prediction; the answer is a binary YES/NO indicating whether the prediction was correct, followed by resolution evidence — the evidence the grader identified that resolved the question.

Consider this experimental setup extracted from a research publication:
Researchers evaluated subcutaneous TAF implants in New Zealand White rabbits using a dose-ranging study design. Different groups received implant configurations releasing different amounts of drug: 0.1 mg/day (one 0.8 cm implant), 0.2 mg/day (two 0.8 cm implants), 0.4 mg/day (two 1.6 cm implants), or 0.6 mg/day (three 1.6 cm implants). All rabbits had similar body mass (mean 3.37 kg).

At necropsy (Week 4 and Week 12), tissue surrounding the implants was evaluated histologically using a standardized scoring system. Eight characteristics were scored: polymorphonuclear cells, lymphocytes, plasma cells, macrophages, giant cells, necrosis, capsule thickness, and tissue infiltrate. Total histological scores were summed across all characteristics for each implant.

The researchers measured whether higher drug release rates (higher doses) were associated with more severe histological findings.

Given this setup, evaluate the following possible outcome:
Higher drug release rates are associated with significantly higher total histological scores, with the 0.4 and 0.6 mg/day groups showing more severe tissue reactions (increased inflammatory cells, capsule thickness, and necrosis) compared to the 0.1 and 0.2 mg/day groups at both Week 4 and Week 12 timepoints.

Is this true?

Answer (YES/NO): NO